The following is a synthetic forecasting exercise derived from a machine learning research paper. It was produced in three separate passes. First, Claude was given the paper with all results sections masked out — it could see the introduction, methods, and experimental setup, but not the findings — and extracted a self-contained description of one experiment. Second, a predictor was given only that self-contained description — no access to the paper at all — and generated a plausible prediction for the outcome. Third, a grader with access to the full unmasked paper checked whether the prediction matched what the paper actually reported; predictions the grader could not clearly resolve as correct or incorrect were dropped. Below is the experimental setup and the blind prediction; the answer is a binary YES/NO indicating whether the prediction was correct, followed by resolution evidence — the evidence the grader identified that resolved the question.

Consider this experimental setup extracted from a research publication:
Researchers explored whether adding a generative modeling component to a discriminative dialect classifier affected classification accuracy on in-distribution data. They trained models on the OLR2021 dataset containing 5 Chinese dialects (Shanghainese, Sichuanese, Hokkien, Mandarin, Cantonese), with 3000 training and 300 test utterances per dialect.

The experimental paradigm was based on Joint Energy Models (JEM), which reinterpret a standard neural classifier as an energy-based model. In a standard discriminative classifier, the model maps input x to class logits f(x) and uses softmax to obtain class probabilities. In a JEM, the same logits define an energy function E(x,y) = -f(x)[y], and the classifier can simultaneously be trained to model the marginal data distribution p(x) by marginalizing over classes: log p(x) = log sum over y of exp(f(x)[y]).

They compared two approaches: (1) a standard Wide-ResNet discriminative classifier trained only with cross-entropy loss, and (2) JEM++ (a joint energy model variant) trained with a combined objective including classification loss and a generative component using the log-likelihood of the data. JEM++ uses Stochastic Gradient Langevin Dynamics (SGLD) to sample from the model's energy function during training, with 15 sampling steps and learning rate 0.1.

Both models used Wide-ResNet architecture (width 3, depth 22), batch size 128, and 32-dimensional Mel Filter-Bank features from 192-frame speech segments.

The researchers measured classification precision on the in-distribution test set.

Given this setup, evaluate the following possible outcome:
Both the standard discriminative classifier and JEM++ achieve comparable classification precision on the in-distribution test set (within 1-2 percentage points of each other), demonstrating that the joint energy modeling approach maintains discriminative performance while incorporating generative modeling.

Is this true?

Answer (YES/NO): YES